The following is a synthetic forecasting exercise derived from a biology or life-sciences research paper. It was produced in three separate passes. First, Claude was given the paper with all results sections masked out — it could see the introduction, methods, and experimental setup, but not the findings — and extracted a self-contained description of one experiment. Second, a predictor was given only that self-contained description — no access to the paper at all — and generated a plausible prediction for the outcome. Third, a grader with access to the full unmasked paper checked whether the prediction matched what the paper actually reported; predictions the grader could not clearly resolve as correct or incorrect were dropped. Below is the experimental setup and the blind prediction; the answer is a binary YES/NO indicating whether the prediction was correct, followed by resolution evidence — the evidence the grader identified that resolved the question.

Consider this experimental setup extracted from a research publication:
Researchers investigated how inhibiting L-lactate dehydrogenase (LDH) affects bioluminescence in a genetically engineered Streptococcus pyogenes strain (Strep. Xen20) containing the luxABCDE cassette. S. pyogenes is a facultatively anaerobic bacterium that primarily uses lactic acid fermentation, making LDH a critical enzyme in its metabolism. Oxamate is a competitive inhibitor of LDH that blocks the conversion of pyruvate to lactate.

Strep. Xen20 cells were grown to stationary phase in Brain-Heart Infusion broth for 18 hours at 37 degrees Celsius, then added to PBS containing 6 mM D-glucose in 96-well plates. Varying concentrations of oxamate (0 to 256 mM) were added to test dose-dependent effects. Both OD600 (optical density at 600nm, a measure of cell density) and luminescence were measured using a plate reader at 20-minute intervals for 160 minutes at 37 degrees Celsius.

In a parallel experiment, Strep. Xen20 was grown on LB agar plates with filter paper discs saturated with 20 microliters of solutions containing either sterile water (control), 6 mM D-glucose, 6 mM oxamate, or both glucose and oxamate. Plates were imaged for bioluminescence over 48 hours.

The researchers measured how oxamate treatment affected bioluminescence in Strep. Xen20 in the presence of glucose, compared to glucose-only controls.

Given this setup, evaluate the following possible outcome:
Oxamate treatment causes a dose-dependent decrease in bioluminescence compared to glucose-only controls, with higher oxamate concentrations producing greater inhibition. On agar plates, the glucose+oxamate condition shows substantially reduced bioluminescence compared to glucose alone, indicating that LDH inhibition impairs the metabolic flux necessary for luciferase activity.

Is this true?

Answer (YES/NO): NO